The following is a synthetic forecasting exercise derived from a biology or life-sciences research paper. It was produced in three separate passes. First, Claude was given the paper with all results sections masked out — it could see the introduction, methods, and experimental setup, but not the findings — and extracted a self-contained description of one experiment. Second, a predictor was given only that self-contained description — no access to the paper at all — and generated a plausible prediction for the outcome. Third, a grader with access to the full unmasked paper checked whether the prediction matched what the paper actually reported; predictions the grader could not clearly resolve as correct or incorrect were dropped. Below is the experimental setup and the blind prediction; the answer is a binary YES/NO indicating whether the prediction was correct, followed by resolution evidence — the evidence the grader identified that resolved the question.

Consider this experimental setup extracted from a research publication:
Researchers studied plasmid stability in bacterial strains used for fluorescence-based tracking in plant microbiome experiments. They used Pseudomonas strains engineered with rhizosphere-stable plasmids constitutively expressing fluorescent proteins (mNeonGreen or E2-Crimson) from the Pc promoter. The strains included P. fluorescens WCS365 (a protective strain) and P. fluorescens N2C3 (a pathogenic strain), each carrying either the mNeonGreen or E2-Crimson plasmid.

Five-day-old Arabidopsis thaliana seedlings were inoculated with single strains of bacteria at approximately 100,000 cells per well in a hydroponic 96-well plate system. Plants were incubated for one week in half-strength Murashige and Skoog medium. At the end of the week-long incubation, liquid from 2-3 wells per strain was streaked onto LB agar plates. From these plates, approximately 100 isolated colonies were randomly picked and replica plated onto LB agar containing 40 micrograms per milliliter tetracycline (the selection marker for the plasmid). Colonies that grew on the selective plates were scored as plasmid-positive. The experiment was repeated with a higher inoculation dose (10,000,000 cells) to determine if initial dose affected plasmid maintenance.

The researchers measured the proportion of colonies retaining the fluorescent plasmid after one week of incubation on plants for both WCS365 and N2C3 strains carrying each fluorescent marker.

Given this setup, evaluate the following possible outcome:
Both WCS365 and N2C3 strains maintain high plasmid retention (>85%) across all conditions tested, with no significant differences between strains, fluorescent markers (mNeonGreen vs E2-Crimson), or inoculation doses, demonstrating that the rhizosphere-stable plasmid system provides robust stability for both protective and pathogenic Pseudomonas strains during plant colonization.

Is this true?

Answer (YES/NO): NO